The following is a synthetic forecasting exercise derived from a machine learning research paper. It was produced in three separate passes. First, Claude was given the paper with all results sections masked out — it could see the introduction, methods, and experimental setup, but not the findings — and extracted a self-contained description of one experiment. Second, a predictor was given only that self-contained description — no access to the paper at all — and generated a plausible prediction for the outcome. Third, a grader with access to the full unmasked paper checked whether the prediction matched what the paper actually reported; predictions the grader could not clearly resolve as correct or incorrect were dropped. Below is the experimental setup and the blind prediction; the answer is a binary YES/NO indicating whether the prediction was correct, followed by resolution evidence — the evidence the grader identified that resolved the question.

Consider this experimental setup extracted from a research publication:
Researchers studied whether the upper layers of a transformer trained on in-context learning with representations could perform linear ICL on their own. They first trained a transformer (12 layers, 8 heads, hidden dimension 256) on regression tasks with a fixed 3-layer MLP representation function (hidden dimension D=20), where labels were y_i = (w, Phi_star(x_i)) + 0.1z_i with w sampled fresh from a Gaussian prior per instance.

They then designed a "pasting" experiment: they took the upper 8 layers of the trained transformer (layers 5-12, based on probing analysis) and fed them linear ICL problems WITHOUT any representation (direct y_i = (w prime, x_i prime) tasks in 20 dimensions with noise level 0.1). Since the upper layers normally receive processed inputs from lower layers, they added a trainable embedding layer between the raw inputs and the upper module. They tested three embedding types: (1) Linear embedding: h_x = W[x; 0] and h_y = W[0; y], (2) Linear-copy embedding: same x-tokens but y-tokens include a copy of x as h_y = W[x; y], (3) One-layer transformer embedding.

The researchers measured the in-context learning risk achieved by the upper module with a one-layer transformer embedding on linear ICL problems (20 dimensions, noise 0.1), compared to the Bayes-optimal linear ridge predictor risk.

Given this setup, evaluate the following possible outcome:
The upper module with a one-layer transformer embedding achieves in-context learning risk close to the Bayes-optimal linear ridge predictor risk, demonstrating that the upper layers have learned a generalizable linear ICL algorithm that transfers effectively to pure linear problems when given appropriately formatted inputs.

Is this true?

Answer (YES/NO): YES